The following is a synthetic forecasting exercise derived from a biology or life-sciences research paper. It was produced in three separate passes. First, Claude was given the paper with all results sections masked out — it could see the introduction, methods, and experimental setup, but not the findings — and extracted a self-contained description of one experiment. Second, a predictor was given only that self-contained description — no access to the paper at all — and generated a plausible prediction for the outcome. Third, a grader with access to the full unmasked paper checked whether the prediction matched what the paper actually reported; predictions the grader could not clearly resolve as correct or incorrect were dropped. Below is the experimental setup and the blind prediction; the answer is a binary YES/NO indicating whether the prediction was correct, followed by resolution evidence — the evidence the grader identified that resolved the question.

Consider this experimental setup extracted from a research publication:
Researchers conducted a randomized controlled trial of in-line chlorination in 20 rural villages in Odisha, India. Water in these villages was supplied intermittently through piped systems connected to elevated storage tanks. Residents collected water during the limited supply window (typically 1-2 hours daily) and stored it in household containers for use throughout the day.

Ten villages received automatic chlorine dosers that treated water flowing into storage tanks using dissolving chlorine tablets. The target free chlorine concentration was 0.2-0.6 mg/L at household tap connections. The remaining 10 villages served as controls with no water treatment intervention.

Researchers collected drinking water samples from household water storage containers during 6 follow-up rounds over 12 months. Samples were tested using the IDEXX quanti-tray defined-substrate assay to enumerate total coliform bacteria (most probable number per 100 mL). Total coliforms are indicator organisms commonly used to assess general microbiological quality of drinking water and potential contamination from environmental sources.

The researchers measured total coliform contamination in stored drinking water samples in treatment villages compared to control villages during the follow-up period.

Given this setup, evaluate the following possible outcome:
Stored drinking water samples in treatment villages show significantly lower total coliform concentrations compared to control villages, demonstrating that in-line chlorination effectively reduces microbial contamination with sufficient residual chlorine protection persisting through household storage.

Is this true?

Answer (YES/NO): YES